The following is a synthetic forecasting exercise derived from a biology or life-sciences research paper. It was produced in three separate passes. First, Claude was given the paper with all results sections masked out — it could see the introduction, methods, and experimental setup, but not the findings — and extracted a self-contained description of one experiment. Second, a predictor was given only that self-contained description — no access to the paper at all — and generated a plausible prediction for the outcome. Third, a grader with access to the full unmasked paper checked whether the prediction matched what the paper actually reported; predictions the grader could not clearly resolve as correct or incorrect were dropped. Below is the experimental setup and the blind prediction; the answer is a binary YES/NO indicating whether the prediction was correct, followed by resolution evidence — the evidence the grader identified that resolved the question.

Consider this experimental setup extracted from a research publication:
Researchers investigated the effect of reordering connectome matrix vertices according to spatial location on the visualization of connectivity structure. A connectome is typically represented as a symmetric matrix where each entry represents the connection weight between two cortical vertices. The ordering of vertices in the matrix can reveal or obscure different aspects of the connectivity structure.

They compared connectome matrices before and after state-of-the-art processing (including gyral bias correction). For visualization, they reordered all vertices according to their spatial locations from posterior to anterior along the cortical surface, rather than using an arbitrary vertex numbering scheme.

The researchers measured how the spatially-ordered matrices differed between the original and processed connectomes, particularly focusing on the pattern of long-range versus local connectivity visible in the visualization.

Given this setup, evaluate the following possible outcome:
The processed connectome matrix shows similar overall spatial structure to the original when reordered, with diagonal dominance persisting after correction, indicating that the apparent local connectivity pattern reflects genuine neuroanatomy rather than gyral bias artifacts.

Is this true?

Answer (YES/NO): NO